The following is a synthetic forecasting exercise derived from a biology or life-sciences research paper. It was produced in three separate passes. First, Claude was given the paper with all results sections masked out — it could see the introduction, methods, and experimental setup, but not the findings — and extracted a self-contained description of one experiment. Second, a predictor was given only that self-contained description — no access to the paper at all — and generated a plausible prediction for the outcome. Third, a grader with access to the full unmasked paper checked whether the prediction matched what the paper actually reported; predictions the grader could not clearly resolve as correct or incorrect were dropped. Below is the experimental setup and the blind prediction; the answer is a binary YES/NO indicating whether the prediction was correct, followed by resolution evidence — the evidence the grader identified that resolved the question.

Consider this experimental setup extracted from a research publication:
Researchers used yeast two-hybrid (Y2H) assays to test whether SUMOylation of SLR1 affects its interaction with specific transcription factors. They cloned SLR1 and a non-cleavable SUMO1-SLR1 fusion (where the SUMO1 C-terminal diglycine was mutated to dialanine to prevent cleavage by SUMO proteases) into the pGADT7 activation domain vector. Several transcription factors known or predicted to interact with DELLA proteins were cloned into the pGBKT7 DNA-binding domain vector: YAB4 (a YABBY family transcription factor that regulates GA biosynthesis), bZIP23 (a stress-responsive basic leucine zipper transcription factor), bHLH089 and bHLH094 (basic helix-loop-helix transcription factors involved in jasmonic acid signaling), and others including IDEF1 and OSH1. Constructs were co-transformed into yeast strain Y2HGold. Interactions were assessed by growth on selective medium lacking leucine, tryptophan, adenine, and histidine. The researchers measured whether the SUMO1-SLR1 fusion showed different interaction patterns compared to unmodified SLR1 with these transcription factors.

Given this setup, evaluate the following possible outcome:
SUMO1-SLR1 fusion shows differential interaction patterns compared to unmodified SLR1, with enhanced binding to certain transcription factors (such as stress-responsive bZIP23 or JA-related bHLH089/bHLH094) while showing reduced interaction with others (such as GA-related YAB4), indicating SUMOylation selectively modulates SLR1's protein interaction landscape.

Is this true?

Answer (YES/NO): NO